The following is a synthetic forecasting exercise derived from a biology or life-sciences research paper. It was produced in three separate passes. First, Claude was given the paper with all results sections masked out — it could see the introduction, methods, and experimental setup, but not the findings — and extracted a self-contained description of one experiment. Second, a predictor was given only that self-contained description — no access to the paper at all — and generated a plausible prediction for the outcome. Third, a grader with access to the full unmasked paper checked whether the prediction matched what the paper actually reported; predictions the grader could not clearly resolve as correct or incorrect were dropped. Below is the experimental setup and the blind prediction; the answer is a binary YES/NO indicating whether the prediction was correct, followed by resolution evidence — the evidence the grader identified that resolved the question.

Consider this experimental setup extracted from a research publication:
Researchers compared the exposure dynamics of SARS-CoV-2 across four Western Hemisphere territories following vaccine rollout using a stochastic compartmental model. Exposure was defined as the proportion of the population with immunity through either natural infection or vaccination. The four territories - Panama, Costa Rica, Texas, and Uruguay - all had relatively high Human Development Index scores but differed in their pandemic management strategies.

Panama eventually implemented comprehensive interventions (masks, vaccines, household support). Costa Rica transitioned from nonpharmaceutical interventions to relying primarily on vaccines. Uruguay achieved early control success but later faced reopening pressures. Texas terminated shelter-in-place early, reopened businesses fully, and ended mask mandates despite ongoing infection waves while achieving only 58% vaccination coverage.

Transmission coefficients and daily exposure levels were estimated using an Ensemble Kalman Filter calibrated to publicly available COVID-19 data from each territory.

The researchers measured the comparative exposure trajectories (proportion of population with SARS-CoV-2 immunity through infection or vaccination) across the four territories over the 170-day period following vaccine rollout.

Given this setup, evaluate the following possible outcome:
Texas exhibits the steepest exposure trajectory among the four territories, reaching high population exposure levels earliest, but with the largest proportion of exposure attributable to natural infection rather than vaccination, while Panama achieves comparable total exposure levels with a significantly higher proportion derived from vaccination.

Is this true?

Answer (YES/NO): NO